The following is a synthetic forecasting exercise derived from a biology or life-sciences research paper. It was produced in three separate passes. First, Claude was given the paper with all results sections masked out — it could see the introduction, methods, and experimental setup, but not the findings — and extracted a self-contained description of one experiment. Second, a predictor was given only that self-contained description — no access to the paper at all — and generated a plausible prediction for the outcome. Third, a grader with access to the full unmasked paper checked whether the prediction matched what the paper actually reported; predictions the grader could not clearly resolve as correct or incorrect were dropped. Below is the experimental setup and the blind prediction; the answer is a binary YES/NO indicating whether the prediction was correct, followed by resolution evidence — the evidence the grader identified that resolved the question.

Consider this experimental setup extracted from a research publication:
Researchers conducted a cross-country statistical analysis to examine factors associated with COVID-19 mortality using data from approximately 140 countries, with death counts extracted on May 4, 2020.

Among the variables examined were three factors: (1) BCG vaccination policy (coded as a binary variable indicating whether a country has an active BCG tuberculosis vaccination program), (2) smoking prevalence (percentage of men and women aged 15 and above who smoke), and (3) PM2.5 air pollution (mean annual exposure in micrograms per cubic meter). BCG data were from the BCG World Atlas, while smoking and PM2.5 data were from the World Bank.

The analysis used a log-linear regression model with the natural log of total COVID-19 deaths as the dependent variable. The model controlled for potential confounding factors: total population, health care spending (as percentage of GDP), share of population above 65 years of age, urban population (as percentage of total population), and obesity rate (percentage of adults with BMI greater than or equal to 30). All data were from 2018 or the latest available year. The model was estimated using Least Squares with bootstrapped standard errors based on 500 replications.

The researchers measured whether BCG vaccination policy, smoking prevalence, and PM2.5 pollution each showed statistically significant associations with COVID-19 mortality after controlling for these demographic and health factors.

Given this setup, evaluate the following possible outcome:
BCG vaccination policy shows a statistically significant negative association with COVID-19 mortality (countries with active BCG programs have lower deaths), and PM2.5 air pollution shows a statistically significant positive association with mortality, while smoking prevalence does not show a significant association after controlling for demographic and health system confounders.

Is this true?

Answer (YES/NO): NO